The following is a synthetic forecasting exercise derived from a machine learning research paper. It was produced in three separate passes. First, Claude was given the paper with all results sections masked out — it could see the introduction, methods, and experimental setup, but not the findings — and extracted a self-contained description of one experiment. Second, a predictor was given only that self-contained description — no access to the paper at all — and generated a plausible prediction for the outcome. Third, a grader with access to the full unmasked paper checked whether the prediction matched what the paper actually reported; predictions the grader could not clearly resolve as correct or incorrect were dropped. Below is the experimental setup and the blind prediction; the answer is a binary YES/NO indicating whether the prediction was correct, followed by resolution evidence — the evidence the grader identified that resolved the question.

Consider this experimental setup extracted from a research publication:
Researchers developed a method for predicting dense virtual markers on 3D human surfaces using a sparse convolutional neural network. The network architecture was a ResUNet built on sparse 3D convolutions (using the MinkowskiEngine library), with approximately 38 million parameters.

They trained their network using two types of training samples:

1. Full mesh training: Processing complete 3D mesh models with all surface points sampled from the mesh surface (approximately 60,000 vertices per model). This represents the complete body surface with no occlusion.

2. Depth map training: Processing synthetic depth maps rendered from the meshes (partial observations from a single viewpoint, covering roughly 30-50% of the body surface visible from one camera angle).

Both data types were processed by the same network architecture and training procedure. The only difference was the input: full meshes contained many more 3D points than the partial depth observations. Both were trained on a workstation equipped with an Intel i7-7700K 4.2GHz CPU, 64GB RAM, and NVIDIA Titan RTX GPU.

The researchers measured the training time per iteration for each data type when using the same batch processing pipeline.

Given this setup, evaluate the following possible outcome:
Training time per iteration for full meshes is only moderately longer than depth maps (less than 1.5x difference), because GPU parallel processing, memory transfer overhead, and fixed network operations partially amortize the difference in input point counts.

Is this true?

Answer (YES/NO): NO